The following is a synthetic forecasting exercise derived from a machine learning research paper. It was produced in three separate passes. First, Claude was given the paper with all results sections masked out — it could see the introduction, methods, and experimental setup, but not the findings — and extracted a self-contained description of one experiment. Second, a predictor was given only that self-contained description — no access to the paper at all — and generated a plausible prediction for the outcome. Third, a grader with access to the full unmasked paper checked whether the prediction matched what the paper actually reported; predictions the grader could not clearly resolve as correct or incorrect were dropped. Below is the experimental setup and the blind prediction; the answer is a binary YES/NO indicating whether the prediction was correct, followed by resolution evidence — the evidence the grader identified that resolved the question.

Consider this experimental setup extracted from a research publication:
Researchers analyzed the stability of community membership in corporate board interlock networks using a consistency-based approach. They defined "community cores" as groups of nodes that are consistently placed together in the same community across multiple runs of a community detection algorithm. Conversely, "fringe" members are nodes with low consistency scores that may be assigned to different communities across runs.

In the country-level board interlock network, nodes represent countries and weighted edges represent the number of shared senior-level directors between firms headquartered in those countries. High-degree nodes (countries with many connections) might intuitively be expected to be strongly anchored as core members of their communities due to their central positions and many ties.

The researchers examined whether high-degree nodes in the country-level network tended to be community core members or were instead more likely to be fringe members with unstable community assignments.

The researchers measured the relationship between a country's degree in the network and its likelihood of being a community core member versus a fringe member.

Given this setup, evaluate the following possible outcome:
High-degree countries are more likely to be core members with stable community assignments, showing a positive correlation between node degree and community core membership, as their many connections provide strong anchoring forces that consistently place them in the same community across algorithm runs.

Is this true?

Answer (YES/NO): NO